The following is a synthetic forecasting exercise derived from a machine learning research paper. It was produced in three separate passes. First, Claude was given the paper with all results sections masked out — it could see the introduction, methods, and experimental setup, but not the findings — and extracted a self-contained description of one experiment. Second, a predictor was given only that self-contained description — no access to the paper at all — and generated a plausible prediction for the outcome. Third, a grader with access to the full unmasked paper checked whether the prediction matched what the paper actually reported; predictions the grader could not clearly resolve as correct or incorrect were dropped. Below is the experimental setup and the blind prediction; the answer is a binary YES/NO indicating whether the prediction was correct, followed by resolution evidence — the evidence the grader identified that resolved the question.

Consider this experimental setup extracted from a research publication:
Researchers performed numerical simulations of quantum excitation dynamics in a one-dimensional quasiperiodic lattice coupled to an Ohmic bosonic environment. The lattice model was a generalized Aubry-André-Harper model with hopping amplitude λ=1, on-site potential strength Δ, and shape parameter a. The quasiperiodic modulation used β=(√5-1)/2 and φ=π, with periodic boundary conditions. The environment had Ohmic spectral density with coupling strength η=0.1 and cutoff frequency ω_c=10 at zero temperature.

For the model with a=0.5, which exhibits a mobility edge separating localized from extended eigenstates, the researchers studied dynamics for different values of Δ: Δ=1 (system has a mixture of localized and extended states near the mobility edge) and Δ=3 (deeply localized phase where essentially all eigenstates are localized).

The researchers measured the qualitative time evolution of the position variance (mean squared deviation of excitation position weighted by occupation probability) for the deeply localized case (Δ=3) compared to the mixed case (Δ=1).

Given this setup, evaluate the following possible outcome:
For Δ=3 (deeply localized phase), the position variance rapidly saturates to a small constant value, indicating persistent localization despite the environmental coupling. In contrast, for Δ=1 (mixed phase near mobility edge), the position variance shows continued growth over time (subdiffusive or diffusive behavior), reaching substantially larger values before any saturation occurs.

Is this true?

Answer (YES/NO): NO